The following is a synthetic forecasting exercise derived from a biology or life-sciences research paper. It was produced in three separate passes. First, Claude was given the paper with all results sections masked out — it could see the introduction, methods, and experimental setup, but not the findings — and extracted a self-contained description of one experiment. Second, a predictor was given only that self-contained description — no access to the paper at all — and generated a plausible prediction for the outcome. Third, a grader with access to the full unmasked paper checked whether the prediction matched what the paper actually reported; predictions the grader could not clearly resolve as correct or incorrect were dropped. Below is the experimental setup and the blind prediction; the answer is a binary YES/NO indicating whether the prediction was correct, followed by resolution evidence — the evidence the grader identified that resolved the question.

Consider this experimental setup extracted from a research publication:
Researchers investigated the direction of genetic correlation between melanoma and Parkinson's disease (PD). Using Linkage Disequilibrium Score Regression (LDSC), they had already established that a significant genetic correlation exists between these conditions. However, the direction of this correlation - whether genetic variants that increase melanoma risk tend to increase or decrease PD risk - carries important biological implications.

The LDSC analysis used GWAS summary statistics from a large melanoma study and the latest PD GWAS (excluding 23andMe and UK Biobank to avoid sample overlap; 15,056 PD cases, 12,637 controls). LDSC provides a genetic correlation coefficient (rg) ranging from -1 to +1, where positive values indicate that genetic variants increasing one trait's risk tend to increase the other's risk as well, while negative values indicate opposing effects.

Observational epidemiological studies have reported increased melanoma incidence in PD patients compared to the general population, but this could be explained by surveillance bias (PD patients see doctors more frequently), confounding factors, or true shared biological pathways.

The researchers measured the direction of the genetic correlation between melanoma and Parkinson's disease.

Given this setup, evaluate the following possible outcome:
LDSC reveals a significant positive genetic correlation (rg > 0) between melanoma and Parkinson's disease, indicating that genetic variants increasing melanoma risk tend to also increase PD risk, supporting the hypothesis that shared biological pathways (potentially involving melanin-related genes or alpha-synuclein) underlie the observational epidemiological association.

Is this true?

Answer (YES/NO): YES